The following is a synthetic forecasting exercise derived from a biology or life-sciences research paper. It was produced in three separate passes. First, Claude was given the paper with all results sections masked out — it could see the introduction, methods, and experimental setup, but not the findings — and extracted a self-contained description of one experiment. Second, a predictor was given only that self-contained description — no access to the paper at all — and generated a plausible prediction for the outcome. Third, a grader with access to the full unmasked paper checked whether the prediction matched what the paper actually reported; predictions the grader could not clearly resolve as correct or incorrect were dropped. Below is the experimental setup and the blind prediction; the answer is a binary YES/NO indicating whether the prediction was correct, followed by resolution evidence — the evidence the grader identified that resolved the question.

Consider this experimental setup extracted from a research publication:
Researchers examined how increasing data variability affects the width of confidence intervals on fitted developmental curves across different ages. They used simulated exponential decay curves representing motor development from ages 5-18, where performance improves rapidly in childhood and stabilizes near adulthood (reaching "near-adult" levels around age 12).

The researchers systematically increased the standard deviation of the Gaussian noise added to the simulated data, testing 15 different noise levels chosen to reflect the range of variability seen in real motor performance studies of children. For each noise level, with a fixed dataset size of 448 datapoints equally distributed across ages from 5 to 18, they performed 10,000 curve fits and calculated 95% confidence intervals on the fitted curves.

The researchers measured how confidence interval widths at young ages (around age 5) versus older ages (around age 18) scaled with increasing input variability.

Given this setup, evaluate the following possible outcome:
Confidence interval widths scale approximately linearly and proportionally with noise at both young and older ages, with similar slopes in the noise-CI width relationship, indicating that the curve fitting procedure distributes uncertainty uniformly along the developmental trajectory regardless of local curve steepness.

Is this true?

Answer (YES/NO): NO